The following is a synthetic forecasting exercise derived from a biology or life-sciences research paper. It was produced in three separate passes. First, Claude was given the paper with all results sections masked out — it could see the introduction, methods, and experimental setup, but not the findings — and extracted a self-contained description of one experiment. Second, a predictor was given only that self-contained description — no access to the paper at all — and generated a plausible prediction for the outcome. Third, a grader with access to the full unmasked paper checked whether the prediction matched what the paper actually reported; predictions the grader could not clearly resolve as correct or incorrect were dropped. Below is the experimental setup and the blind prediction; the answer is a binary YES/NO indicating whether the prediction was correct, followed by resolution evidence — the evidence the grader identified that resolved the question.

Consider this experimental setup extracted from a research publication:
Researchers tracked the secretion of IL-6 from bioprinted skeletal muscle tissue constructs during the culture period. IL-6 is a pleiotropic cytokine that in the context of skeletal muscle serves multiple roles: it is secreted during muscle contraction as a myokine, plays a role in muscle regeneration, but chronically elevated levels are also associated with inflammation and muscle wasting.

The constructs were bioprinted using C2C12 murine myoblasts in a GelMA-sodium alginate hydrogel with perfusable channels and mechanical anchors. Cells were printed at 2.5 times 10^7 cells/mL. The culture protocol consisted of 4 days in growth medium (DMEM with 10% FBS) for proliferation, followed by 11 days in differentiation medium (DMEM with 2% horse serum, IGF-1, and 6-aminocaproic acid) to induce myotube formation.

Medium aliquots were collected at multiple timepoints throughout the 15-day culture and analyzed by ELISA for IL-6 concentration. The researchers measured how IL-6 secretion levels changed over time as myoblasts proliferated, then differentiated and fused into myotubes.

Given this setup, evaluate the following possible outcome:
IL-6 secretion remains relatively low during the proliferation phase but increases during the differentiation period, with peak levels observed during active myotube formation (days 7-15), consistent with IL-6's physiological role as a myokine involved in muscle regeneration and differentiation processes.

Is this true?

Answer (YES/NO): YES